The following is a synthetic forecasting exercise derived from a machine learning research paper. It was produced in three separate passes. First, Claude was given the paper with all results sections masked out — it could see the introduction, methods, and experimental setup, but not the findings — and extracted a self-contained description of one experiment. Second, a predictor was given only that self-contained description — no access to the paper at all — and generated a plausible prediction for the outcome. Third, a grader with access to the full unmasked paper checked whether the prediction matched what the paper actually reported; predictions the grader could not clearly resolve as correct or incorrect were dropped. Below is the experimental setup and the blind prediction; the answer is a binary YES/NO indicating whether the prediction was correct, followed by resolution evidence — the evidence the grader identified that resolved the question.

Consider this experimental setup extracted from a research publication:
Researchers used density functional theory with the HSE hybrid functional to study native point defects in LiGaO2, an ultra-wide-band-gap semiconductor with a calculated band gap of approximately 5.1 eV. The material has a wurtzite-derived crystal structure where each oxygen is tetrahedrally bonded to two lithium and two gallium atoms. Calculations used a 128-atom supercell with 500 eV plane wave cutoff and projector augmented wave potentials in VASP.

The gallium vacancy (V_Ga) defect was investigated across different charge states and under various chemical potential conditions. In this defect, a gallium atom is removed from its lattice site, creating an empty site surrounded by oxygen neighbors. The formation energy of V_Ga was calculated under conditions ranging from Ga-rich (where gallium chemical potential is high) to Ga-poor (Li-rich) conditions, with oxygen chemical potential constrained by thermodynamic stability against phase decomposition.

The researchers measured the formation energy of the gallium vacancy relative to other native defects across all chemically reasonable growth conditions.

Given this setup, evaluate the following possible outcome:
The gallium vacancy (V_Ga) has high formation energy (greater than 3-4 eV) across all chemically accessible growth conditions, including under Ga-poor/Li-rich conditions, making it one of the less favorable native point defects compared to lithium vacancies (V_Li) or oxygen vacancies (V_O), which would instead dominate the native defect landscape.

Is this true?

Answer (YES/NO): NO